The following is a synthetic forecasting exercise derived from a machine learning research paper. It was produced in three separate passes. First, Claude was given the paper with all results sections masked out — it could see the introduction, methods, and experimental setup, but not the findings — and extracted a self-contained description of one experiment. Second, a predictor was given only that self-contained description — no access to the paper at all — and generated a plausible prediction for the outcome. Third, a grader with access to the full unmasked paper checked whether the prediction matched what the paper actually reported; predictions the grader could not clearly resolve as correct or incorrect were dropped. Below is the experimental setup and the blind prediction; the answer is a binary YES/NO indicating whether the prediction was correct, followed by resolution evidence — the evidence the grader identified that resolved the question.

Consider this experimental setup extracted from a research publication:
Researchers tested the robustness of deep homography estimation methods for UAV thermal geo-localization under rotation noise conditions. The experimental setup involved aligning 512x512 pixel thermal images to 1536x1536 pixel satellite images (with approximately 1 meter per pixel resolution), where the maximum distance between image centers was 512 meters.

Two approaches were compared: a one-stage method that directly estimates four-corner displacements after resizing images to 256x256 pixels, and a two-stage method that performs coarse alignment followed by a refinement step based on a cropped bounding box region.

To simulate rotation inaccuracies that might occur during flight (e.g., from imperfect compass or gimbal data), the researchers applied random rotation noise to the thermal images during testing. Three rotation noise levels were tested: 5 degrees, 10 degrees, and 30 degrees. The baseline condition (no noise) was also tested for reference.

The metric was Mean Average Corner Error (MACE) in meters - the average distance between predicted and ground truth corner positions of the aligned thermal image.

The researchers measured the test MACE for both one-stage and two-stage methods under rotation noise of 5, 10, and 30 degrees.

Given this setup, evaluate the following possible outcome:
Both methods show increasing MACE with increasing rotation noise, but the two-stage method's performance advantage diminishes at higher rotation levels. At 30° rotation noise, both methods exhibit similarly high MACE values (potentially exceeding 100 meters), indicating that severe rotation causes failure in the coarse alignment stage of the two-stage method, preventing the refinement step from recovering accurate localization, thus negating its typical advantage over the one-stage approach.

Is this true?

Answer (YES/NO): NO